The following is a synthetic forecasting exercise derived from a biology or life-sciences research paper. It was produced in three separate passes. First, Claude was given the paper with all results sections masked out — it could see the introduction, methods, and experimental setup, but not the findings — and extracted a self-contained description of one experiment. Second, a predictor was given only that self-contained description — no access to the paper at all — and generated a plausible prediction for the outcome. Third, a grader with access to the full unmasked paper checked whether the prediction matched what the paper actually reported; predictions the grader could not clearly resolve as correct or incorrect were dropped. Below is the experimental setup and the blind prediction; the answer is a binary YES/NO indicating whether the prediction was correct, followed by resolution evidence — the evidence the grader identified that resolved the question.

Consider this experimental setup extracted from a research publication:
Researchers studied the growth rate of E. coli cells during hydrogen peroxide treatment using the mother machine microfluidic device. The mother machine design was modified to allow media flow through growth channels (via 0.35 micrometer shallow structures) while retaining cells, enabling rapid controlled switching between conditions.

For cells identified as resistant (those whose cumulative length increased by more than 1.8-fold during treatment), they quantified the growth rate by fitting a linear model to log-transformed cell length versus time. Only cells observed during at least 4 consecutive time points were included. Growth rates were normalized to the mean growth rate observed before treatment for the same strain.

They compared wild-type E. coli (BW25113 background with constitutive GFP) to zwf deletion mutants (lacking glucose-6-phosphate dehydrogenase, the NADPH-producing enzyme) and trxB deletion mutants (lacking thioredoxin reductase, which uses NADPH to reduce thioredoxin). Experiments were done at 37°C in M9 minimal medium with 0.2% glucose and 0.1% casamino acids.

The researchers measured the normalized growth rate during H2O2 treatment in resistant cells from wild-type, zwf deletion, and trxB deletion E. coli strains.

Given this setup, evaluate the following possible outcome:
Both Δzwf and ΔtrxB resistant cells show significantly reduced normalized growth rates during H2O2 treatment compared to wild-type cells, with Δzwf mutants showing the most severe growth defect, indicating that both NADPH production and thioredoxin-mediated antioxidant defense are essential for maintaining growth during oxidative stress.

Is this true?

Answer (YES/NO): NO